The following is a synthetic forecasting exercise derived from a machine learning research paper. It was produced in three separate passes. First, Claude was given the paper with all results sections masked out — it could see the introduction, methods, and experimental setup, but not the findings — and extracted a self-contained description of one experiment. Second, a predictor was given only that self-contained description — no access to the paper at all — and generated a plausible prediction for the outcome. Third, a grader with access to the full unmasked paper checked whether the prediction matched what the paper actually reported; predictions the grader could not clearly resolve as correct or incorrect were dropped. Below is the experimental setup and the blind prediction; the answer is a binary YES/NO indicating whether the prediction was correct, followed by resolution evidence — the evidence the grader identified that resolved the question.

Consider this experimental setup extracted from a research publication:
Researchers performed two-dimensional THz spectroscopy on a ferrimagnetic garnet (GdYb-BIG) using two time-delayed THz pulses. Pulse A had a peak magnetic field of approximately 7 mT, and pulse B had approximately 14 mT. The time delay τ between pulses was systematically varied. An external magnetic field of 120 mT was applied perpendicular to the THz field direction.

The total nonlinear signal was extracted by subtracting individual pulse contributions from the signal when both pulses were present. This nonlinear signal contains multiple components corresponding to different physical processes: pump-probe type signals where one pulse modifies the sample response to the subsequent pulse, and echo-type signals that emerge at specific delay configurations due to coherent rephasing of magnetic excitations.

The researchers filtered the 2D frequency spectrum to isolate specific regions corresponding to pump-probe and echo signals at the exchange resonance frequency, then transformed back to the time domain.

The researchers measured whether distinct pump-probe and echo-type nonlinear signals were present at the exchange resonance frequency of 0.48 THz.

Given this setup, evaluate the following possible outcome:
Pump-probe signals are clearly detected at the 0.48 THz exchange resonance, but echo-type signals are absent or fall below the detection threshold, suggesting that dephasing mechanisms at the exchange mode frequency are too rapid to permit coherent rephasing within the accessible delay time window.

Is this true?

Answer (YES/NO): NO